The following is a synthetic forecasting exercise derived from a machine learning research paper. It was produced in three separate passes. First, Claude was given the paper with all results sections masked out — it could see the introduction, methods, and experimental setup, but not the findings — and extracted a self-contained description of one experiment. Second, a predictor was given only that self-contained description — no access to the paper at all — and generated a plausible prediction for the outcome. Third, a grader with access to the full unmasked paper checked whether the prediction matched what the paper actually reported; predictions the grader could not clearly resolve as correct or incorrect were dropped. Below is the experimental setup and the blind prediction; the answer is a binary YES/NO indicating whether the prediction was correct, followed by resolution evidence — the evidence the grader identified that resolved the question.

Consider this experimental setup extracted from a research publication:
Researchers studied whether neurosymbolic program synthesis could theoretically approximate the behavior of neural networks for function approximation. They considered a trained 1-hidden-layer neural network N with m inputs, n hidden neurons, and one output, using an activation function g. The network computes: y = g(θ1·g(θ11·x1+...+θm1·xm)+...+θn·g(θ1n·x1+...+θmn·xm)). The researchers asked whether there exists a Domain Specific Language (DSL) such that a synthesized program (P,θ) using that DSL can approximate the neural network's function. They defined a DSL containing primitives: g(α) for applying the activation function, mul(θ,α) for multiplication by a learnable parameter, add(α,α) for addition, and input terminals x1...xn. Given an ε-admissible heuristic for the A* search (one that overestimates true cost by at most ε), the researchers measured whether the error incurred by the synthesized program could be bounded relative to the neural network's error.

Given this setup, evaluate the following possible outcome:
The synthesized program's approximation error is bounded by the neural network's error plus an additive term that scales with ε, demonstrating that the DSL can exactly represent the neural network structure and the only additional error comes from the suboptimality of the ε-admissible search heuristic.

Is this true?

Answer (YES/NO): YES